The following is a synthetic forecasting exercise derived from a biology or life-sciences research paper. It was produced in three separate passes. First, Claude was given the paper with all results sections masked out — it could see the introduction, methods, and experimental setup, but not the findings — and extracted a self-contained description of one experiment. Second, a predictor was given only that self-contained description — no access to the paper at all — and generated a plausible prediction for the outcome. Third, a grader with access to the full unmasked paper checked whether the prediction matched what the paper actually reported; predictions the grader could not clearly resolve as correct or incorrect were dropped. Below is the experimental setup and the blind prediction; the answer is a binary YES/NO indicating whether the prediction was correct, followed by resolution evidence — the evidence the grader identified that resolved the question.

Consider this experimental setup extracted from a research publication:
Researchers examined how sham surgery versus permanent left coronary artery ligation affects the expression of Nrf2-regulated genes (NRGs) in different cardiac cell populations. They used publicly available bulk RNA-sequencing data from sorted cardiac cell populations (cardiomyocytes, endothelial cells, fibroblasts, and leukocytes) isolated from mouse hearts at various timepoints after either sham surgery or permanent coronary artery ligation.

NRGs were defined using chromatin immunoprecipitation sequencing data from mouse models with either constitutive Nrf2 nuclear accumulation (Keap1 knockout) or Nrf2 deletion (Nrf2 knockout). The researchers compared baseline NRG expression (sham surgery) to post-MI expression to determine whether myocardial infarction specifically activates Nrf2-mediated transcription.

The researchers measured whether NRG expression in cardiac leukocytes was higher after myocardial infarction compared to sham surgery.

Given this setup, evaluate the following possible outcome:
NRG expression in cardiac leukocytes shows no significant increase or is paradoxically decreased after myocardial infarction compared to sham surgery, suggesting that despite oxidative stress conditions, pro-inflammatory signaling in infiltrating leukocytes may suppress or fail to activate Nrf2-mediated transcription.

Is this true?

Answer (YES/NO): NO